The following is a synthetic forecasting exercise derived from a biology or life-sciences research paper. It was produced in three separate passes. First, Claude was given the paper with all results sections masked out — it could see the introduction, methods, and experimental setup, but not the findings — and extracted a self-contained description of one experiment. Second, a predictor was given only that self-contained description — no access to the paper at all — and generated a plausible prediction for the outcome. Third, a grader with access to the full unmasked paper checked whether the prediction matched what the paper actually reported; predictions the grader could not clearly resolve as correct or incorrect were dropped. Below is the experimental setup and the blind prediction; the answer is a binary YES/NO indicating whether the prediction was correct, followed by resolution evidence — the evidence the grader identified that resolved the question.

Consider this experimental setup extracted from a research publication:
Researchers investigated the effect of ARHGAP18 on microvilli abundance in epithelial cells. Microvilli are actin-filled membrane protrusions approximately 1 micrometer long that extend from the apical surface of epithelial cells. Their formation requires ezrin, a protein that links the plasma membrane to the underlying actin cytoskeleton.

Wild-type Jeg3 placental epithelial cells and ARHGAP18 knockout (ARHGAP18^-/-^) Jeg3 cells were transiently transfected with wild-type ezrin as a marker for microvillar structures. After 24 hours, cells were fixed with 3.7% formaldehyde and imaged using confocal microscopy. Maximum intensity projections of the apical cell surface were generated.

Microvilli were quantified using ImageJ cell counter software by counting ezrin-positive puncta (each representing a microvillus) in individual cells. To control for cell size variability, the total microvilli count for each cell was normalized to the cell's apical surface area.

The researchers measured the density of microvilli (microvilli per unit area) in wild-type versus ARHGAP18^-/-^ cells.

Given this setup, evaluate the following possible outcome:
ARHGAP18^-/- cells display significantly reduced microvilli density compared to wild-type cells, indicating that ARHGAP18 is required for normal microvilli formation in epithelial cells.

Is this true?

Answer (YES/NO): NO